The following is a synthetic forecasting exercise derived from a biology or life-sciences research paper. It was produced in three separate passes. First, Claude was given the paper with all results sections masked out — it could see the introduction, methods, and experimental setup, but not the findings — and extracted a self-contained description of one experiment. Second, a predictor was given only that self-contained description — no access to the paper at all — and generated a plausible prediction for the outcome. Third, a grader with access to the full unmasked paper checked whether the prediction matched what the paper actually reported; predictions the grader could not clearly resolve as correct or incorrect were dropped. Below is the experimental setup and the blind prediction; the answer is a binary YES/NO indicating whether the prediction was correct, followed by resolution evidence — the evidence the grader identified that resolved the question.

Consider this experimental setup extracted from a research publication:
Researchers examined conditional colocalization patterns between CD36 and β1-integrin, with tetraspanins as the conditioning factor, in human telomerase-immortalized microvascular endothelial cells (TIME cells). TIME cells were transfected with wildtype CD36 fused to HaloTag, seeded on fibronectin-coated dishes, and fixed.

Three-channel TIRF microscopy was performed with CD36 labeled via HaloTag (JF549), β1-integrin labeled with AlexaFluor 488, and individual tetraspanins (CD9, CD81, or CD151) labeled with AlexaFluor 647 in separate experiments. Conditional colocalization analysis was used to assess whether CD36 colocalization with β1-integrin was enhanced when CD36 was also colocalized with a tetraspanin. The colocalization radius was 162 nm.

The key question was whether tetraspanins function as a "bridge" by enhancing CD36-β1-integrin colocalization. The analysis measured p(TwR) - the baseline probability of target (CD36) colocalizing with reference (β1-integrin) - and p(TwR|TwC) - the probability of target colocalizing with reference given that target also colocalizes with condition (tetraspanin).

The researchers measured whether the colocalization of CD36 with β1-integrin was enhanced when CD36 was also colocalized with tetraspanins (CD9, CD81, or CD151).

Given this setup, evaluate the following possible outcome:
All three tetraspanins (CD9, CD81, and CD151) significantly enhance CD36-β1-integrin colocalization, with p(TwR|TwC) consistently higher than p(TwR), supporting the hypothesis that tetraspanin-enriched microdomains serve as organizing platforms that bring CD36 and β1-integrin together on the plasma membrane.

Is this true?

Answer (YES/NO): NO